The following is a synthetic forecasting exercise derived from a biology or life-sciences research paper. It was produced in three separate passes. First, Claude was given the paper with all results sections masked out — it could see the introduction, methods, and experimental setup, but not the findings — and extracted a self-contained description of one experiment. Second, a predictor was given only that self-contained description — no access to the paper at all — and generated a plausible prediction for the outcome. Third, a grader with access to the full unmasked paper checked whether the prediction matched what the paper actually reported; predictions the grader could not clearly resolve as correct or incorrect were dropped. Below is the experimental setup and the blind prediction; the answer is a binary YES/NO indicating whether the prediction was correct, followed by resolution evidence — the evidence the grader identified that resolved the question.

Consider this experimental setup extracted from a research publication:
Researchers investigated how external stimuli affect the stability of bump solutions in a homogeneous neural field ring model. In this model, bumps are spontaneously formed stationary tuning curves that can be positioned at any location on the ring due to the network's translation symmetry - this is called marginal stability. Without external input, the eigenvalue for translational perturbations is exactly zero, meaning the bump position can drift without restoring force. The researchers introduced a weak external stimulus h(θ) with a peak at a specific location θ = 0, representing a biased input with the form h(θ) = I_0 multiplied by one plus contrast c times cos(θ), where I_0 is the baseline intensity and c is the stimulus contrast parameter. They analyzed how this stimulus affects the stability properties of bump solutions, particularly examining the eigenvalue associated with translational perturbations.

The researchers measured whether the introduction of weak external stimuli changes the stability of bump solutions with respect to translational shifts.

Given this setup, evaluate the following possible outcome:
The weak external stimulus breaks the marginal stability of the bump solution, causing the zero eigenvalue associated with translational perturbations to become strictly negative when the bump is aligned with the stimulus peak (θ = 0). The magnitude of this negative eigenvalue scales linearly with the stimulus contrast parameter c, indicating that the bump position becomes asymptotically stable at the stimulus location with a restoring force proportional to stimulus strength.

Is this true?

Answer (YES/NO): NO